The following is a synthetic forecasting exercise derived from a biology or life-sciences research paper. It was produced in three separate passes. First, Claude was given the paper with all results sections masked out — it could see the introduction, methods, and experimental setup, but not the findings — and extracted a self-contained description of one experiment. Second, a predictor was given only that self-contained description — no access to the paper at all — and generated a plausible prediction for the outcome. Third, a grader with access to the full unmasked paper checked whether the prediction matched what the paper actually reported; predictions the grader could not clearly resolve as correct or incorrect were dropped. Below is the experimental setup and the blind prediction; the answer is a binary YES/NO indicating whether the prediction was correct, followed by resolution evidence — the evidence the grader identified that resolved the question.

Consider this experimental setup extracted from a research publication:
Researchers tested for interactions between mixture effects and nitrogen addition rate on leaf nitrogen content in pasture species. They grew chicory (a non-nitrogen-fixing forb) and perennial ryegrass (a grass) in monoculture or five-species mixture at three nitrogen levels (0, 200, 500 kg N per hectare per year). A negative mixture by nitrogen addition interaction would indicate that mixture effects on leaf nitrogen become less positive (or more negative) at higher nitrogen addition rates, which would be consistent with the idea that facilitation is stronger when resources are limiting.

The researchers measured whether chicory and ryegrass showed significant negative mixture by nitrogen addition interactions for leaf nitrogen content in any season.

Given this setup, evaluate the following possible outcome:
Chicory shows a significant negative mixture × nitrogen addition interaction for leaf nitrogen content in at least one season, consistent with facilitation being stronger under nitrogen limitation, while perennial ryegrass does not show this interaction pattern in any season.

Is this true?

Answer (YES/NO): NO